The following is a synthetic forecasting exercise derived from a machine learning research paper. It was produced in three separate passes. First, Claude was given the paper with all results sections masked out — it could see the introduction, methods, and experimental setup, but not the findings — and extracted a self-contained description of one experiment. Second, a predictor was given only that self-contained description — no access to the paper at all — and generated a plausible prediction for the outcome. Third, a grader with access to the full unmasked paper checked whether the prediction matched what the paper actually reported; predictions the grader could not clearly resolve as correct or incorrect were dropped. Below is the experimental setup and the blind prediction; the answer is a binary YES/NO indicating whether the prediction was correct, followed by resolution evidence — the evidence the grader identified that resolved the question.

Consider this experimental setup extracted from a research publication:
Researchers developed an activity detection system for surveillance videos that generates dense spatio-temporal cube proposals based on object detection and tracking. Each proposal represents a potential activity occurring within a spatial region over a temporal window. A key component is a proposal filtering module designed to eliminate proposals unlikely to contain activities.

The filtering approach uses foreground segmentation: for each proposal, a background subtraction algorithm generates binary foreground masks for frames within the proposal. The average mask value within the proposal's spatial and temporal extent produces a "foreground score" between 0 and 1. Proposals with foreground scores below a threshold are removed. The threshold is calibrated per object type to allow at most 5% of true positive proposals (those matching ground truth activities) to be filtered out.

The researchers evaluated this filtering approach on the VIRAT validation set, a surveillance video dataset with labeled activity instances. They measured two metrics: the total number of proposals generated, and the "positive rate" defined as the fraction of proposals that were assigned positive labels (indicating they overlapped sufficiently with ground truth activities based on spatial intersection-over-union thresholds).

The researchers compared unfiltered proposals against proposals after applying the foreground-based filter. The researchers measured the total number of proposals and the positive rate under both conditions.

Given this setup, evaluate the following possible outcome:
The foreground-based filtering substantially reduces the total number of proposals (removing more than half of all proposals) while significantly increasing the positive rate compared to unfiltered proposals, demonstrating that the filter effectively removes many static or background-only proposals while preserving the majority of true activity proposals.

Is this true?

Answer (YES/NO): YES